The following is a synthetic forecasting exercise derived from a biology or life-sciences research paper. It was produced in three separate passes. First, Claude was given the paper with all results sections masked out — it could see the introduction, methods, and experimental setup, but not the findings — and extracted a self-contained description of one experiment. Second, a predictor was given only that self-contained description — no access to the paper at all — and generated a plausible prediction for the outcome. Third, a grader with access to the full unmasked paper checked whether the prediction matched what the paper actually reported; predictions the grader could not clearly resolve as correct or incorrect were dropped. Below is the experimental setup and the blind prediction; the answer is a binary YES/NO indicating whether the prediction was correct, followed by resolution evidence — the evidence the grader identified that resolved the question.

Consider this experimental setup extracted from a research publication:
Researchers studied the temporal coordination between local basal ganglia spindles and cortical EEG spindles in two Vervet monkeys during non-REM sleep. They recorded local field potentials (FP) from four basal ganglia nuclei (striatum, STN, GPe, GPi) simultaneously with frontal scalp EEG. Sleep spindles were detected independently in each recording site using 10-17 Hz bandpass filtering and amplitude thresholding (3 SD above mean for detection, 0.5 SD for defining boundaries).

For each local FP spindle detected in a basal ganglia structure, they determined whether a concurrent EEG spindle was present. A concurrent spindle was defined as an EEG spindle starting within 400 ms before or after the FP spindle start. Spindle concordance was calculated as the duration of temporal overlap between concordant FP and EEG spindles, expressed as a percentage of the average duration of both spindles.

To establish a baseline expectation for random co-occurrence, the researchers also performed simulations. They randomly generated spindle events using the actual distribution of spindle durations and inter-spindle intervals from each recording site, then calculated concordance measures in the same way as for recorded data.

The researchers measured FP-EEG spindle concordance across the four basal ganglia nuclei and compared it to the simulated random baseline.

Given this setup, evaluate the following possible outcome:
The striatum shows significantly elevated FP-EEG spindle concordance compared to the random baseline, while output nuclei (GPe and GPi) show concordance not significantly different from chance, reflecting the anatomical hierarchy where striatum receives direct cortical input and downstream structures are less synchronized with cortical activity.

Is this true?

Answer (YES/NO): NO